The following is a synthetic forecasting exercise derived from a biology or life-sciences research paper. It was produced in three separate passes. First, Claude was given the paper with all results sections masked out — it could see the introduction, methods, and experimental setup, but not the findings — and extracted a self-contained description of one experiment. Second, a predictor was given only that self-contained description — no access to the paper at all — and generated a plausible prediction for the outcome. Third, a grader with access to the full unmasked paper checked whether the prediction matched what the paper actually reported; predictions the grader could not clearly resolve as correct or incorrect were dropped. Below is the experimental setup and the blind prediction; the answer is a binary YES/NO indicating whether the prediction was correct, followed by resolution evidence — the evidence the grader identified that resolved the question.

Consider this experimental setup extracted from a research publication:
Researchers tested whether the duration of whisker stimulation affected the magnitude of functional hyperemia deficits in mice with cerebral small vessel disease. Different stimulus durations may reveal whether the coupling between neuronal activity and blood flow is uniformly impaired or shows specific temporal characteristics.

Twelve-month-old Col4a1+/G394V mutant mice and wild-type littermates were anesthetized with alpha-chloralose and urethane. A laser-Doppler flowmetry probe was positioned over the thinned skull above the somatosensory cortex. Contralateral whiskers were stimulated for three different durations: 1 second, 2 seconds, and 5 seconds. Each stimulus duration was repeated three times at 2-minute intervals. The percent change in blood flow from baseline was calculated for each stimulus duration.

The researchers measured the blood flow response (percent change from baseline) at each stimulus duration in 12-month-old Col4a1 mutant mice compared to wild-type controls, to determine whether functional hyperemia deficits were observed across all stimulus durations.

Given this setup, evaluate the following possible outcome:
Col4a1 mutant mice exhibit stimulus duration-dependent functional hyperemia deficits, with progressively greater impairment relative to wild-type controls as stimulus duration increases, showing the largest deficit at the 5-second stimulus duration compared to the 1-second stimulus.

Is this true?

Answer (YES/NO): NO